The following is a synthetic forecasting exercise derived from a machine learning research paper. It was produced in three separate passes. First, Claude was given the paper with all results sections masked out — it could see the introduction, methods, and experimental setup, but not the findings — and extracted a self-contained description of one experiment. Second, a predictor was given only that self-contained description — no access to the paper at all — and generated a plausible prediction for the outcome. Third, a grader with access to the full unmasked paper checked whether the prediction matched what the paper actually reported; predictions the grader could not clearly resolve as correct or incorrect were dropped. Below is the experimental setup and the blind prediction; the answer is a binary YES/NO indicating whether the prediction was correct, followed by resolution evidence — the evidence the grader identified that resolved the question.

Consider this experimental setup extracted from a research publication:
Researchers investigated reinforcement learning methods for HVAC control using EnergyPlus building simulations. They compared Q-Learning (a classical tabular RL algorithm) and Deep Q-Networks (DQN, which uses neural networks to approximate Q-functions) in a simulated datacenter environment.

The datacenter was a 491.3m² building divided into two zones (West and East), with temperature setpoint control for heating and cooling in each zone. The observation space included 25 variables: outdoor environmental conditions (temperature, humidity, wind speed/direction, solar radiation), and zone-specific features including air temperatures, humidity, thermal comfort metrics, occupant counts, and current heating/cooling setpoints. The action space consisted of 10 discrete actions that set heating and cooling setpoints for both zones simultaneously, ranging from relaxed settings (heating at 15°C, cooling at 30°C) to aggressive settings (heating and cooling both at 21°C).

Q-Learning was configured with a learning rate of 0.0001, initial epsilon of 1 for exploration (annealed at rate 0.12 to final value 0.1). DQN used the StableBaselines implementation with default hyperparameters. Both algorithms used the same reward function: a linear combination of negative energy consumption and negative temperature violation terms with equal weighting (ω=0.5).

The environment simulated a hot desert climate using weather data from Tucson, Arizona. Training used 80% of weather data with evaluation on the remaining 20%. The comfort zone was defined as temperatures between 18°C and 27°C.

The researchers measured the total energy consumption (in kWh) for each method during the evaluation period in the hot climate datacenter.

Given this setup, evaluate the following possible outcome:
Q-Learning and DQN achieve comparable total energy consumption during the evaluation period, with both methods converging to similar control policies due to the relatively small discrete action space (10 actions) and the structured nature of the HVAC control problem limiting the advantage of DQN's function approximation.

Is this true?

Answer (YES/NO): NO